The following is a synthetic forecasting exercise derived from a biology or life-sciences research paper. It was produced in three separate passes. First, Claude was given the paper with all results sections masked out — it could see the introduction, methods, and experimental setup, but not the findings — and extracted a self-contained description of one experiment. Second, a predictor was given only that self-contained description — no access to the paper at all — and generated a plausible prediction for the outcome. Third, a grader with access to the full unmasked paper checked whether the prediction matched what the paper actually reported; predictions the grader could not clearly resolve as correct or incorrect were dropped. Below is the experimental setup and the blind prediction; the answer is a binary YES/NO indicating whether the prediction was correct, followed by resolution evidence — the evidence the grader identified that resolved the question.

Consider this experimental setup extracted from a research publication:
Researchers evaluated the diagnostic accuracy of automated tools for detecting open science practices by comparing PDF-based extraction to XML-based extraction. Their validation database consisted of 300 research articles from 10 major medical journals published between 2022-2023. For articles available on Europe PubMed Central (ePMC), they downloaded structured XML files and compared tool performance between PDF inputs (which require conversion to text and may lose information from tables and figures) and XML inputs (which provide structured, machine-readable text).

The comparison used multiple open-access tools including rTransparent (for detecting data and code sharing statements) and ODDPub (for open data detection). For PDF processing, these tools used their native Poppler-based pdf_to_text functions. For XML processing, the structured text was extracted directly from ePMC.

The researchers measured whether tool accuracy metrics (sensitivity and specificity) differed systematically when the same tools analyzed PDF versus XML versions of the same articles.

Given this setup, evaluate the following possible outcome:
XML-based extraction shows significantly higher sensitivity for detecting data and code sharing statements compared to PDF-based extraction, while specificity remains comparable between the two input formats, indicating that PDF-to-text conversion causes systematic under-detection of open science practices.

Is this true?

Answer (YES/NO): NO